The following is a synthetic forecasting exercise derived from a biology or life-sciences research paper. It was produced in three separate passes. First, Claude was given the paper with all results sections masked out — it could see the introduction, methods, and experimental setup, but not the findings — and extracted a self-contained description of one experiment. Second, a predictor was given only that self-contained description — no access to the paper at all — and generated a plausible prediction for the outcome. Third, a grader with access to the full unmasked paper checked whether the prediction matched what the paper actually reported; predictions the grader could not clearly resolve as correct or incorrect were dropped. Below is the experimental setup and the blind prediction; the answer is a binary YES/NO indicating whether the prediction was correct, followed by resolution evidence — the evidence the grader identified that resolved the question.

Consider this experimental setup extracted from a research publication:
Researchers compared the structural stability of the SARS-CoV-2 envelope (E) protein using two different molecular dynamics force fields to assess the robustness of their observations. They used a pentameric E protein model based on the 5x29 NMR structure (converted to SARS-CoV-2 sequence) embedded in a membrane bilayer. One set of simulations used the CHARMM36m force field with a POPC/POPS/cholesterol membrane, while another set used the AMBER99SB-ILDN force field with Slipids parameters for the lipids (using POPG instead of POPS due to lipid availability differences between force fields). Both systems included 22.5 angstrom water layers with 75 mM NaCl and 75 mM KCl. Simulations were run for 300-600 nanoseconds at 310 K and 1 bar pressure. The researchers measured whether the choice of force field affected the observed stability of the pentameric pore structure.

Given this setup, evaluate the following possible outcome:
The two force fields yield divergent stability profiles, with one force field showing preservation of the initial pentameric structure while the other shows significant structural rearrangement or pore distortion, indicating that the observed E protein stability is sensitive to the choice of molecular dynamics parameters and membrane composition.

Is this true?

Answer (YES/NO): NO